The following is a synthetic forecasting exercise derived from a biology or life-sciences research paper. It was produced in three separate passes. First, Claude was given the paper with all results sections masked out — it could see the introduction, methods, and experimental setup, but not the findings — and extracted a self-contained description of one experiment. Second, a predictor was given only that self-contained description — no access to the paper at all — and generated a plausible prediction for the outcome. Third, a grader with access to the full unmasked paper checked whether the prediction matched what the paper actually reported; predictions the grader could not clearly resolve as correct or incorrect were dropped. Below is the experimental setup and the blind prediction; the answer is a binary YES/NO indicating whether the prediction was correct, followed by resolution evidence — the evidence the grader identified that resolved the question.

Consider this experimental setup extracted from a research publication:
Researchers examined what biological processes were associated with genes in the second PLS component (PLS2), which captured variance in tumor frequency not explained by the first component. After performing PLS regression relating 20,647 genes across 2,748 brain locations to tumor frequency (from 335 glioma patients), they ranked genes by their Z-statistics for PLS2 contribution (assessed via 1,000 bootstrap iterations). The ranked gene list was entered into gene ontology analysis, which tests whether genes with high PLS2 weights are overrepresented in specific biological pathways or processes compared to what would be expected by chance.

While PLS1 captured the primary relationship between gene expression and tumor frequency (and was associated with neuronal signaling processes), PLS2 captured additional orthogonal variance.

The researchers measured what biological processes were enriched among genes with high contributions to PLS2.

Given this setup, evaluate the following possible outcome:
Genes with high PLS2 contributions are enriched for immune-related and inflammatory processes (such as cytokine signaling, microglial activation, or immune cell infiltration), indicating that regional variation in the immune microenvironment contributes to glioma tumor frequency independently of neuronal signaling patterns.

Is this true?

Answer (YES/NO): NO